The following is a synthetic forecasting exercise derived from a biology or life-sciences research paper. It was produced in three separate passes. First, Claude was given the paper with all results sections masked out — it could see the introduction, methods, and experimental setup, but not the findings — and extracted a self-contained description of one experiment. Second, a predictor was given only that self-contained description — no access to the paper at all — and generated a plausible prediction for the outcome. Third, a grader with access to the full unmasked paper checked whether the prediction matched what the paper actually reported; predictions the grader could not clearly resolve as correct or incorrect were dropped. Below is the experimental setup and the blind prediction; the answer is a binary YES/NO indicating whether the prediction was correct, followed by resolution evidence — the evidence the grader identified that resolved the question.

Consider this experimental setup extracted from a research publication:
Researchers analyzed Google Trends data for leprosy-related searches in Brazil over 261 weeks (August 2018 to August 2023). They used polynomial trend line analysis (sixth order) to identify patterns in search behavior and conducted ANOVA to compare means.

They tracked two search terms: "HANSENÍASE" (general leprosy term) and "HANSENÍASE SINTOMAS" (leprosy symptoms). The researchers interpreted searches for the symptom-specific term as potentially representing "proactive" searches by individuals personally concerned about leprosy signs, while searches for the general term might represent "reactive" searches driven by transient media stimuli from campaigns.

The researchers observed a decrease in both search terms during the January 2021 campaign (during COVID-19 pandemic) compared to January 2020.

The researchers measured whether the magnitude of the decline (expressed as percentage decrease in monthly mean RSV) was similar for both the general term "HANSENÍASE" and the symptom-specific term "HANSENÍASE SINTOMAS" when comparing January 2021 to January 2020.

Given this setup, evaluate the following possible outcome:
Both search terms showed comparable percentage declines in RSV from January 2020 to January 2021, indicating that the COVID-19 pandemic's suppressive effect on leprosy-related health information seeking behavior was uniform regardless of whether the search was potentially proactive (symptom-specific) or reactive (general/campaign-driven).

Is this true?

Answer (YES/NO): YES